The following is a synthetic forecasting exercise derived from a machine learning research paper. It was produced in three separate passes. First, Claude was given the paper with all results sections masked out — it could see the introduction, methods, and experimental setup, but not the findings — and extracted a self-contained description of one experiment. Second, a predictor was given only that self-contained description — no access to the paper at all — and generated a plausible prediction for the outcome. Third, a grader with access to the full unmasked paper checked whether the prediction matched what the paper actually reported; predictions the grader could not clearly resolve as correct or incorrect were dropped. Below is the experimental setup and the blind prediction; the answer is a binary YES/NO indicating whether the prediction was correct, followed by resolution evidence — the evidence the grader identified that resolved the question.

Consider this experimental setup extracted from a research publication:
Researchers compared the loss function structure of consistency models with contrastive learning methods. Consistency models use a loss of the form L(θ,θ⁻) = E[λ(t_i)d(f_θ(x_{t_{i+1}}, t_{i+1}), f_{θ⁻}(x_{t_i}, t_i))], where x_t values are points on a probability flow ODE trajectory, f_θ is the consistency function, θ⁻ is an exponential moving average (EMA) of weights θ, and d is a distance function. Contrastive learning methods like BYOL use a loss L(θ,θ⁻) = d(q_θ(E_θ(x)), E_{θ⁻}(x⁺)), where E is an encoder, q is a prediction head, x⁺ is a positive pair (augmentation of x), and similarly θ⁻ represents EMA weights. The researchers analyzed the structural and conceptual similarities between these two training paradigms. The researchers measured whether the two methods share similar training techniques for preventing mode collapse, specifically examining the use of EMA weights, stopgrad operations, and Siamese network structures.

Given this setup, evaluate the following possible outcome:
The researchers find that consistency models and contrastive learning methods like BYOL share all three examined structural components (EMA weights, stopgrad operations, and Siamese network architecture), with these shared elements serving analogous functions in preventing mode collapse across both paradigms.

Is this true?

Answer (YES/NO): YES